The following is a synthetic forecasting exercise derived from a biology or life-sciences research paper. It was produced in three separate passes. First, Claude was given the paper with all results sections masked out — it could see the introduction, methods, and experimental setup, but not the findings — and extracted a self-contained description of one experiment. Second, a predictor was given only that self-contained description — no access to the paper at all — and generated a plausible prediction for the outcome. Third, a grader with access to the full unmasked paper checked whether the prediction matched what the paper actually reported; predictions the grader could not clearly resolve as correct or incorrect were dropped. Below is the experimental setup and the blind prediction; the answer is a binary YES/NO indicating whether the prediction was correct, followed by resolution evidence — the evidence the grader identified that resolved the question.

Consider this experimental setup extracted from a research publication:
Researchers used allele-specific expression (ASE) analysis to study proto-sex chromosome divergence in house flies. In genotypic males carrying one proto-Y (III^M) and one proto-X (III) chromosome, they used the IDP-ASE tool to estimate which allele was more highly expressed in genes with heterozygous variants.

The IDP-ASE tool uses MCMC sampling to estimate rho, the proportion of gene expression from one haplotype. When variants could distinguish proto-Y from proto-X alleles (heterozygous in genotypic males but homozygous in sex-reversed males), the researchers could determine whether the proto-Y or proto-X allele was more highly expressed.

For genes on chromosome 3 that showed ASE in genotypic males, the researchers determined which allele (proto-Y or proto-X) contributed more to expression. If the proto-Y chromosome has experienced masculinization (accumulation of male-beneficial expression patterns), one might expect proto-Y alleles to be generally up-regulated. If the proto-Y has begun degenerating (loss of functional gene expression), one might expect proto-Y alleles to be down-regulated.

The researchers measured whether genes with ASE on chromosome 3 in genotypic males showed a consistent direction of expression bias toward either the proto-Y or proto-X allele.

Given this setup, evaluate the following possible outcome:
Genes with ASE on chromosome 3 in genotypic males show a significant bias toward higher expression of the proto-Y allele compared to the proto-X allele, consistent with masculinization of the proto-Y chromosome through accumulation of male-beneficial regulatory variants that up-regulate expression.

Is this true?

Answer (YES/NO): NO